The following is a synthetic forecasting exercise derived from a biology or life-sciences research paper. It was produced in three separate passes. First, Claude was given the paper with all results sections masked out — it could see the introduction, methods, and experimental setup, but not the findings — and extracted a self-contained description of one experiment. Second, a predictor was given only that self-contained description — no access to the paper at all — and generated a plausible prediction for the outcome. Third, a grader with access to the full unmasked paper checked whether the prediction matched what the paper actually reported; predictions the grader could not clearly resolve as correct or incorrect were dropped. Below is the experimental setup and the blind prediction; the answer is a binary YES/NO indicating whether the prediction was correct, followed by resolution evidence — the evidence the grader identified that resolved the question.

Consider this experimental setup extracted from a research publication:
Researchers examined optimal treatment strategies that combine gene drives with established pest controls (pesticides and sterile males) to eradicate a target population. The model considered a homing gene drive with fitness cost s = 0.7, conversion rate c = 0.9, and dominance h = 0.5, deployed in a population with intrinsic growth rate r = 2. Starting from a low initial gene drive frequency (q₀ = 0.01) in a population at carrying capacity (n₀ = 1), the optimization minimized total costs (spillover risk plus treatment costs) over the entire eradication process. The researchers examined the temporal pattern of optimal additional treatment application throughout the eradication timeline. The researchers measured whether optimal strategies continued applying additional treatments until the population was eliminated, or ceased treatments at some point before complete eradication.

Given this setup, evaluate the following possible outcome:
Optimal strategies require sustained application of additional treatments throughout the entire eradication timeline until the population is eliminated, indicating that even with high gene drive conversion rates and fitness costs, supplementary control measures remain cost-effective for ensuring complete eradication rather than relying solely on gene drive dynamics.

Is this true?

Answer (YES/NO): NO